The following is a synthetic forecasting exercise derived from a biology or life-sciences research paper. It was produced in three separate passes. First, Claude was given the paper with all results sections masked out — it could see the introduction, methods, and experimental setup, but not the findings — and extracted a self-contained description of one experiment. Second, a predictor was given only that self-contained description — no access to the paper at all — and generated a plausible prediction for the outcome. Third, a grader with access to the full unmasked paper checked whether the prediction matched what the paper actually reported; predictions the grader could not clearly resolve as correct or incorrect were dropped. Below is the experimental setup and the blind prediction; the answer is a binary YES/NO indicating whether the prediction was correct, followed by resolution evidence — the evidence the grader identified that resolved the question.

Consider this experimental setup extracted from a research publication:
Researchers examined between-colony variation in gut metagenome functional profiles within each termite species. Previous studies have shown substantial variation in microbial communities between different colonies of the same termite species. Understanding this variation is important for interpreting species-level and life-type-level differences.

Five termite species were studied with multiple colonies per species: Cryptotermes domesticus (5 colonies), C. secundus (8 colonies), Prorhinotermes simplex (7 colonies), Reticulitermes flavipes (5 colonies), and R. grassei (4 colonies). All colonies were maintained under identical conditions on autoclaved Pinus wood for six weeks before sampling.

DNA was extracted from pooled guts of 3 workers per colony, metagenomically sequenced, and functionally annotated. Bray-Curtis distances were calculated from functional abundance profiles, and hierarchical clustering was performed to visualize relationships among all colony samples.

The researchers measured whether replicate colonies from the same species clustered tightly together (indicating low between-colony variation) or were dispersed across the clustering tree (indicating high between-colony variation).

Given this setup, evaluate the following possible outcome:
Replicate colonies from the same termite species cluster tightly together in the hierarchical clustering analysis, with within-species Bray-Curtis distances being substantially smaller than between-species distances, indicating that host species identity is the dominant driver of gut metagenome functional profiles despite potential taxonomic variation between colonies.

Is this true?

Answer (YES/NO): NO